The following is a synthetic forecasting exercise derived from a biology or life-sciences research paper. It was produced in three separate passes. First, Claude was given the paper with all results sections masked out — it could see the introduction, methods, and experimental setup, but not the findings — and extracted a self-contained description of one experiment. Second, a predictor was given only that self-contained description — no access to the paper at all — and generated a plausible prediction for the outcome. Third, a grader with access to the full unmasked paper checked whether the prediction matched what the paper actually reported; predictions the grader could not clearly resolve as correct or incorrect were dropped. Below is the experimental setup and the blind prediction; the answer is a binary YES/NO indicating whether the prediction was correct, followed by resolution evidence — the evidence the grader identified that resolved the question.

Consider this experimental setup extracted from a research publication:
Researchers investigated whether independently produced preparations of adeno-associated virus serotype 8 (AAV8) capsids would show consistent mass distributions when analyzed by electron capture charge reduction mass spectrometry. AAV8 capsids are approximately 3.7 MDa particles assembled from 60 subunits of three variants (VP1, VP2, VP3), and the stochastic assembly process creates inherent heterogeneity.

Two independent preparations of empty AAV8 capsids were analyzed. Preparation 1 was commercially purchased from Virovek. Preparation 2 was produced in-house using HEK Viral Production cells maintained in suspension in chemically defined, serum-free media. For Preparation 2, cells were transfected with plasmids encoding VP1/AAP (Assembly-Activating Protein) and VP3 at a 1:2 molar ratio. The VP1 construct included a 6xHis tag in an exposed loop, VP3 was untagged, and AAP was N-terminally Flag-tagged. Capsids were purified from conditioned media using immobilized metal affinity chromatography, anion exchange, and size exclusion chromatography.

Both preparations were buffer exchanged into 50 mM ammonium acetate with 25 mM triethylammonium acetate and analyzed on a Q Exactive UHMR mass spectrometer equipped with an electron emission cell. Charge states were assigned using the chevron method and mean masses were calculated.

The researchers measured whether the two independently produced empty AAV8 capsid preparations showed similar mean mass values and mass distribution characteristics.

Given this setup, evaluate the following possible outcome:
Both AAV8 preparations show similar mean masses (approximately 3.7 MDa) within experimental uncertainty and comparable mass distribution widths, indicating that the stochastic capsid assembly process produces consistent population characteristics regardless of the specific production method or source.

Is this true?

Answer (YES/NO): NO